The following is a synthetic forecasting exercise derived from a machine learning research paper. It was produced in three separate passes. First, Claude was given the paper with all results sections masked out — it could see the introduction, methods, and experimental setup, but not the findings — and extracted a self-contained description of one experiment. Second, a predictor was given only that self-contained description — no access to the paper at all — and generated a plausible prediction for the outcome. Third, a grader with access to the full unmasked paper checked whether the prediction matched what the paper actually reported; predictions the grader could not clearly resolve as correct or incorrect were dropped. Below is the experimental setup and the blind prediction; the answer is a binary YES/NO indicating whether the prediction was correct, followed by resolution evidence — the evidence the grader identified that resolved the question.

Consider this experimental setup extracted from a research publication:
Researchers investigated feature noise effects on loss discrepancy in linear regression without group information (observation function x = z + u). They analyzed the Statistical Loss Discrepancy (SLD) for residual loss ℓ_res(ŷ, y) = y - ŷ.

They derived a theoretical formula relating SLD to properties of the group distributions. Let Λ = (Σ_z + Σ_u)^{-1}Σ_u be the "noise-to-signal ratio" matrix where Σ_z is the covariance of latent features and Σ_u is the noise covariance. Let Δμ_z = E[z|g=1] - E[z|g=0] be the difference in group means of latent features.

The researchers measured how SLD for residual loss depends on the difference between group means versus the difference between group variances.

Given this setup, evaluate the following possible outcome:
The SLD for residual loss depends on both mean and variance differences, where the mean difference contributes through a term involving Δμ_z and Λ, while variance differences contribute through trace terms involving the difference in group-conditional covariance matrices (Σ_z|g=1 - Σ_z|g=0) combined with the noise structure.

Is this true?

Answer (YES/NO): NO